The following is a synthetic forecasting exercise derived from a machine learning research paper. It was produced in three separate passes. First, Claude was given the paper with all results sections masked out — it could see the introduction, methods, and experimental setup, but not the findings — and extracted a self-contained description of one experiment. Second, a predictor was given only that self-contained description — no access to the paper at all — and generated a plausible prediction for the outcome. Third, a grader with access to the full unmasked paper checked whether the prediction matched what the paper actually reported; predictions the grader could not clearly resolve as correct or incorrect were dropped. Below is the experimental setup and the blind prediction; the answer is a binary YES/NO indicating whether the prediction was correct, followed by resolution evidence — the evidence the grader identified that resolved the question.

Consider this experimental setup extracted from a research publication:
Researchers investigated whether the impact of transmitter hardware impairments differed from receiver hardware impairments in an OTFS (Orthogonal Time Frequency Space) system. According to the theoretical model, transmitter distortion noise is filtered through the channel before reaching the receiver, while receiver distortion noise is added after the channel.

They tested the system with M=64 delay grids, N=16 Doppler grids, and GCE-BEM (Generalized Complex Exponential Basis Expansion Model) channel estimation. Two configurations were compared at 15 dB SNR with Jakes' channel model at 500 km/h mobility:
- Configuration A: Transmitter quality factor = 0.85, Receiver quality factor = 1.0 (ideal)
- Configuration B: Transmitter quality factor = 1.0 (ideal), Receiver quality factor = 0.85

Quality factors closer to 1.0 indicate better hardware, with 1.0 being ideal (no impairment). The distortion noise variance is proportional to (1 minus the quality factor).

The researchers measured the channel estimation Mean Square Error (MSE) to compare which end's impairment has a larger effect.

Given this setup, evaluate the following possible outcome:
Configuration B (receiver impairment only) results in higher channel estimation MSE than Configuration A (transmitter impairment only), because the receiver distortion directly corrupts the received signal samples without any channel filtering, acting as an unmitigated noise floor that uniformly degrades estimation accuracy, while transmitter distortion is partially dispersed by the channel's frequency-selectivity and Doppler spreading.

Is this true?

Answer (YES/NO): NO